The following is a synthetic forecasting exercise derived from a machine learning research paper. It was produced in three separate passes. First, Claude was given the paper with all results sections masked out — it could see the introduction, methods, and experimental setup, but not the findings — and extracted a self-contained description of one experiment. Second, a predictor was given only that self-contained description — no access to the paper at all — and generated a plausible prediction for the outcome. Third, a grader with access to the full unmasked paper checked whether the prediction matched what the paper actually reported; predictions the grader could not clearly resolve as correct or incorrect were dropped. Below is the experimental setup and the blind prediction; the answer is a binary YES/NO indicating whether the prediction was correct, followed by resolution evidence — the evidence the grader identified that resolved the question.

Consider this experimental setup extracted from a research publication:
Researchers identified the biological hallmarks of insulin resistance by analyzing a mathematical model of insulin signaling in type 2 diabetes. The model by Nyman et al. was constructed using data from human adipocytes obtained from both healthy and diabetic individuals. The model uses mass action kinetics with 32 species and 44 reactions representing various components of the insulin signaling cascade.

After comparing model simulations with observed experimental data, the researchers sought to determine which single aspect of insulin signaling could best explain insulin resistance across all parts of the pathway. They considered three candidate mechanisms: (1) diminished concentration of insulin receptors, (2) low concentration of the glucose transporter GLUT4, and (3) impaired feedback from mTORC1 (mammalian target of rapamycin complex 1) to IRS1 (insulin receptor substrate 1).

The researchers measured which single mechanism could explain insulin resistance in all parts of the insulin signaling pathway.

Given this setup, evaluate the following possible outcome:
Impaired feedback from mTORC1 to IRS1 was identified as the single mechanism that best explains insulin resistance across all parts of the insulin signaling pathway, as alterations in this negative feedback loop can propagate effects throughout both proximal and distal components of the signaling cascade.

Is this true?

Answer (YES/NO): NO